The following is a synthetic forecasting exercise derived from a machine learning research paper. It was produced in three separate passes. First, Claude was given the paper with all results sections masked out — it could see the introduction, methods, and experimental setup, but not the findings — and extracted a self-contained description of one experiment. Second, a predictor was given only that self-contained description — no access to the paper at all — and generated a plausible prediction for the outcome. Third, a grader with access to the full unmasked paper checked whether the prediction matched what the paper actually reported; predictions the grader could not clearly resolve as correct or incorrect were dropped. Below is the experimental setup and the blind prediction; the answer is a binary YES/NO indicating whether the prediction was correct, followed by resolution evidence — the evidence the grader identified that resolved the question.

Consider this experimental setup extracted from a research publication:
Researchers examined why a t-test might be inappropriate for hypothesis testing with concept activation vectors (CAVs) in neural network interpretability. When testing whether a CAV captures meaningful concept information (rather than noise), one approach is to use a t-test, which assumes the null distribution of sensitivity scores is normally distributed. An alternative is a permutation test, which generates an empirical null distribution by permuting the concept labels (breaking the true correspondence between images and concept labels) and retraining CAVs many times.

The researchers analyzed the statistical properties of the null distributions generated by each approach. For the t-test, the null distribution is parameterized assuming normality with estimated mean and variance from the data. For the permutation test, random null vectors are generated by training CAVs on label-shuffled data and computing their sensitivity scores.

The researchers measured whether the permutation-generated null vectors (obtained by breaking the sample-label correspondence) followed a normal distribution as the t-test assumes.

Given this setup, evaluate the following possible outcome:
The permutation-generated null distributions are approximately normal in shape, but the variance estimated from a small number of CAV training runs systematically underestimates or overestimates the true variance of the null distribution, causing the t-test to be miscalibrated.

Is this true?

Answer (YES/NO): NO